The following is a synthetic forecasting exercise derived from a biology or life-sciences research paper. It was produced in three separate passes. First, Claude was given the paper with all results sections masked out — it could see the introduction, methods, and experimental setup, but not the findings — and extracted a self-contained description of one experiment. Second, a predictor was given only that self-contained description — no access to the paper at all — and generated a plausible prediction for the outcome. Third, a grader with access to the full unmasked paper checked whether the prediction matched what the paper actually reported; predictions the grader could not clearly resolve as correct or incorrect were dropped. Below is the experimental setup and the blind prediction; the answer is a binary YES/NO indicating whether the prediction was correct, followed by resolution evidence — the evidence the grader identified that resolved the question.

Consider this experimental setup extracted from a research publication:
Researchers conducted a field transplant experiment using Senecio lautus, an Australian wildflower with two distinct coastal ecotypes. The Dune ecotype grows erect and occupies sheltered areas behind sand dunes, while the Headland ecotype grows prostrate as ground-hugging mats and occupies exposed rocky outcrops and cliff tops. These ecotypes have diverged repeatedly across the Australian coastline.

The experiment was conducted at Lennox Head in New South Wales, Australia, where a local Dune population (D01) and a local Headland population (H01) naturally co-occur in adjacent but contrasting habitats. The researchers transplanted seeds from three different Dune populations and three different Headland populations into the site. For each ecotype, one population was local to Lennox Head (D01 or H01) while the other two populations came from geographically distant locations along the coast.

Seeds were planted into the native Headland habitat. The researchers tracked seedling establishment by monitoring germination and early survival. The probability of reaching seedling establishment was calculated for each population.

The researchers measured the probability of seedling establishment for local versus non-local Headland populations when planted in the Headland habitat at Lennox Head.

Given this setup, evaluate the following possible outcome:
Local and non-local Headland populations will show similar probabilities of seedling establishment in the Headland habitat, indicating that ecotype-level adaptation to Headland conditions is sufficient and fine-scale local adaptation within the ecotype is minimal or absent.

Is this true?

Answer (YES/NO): NO